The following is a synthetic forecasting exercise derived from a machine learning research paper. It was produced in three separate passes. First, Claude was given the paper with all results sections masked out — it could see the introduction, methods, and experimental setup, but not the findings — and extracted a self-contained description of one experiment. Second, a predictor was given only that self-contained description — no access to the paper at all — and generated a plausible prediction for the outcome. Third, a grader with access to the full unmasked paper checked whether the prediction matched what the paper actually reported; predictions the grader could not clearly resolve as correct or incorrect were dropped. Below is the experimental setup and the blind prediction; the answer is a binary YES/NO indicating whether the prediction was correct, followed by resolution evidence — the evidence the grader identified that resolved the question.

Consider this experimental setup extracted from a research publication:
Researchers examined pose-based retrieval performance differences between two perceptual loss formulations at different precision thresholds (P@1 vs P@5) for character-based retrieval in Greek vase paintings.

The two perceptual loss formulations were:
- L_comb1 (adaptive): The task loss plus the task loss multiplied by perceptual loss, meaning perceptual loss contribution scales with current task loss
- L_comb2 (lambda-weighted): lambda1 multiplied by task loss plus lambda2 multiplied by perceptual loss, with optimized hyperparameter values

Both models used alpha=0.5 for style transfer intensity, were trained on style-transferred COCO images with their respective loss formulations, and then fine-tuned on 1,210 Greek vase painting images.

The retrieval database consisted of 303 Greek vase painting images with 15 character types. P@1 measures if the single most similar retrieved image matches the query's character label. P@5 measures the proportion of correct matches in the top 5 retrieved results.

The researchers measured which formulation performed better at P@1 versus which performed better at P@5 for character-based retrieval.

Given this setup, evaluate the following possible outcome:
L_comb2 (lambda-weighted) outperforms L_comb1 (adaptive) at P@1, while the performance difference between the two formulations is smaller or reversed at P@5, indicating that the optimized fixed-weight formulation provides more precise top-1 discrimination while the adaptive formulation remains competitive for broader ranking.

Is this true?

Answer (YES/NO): YES